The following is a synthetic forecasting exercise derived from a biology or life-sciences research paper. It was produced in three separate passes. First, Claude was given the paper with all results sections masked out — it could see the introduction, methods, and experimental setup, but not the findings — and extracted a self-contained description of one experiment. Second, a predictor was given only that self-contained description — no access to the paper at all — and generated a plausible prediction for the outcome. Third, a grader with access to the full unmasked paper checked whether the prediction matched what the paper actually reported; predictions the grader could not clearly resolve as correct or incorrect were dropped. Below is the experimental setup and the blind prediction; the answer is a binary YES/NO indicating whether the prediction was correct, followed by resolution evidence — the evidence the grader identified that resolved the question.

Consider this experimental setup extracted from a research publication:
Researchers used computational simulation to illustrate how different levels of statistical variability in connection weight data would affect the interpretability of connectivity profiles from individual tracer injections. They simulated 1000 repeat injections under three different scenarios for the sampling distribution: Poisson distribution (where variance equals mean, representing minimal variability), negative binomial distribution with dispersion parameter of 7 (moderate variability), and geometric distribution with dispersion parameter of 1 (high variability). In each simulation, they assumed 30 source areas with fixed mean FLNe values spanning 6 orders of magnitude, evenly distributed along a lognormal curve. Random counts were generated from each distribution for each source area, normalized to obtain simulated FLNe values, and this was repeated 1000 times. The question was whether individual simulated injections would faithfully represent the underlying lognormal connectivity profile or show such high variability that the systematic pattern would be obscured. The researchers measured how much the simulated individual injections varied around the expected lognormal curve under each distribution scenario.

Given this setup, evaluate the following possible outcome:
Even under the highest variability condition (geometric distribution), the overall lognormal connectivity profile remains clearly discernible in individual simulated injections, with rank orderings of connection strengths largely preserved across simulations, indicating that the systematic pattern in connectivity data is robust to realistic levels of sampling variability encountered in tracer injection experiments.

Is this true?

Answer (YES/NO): NO